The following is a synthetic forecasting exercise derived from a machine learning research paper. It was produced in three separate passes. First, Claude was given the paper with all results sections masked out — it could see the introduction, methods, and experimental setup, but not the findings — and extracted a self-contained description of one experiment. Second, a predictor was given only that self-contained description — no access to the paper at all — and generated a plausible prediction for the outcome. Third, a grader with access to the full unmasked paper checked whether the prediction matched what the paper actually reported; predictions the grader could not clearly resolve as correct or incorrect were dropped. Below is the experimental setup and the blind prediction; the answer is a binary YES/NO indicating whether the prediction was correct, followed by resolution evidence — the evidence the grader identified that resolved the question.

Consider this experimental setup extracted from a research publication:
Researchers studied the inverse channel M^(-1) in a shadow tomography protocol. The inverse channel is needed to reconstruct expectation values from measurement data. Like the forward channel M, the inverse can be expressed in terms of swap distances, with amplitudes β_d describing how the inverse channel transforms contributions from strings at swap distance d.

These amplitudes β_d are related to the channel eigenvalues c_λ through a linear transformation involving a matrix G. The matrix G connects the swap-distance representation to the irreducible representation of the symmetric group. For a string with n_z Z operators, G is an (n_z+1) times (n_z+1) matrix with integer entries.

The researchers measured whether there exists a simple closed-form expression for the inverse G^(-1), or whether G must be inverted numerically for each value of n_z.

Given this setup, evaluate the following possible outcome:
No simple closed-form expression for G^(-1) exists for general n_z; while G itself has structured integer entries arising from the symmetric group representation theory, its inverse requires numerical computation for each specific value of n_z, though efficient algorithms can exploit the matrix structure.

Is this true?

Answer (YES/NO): YES